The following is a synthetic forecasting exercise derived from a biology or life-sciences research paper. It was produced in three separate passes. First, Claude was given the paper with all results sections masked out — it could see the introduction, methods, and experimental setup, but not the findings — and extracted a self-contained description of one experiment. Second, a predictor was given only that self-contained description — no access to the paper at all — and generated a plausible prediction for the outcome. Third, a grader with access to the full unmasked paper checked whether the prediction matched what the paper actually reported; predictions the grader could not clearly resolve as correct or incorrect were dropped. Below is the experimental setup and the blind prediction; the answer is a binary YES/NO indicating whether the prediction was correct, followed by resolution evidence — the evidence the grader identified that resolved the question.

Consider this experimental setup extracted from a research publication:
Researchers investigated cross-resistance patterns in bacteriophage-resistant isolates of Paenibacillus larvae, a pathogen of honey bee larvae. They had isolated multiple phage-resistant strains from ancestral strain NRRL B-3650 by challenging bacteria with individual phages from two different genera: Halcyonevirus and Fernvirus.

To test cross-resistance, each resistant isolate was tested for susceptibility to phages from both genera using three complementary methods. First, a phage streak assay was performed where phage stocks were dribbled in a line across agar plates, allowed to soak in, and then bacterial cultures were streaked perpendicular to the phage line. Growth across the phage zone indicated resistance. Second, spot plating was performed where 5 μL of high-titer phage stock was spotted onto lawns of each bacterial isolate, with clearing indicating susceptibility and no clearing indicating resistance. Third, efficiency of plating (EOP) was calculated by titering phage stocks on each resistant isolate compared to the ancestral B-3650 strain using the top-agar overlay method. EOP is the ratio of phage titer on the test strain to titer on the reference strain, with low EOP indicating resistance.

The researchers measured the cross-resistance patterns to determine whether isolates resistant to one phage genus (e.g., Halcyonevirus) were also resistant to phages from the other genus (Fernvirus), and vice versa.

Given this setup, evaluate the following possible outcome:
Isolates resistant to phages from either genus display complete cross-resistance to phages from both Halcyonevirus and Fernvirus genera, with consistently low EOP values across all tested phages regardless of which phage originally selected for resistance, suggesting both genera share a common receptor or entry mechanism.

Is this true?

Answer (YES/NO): NO